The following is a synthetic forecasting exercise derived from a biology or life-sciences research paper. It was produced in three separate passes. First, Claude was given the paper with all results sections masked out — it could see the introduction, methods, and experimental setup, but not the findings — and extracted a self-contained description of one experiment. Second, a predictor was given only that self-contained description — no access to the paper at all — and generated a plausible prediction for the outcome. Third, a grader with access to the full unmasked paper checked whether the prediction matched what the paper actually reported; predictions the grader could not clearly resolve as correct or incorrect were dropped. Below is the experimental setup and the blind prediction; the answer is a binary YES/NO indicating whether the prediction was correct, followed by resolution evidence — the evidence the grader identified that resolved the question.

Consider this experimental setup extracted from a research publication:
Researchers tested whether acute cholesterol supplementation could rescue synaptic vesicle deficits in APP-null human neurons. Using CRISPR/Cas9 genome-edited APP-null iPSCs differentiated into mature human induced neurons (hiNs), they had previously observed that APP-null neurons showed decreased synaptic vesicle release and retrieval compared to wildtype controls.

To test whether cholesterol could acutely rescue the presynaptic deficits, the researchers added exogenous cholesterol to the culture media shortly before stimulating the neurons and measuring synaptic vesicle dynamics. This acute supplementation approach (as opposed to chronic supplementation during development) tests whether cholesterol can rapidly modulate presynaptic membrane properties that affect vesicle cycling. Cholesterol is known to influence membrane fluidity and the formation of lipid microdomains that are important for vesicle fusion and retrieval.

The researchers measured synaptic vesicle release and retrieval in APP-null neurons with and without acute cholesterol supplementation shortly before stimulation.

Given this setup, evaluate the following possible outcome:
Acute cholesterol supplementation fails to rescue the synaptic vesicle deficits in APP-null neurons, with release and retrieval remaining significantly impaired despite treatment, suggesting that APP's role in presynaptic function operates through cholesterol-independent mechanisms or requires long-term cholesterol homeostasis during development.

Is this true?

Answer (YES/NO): NO